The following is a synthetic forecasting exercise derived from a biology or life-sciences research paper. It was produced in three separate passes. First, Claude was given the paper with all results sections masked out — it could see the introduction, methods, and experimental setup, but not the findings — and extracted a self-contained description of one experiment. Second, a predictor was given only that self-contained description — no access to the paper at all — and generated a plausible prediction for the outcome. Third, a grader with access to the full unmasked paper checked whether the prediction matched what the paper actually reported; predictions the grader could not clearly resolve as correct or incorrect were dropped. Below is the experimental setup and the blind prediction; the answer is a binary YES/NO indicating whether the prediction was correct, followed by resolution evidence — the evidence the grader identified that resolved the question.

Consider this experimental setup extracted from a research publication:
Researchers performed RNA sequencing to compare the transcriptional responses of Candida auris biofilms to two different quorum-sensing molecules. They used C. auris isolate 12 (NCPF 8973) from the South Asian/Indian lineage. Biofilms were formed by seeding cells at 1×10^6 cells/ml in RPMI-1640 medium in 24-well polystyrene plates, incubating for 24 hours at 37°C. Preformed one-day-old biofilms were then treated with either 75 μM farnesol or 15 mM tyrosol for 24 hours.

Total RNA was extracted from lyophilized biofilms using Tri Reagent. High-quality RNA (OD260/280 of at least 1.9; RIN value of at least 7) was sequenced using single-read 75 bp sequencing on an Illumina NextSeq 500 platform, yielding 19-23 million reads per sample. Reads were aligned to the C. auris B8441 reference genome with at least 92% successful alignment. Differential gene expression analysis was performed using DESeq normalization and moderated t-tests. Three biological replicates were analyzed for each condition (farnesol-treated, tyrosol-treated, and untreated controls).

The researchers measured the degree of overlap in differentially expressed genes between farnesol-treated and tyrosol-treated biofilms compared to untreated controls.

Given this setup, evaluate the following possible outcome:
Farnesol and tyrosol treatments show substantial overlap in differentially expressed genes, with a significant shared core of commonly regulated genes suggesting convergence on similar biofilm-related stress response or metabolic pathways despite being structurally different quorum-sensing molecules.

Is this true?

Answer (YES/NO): YES